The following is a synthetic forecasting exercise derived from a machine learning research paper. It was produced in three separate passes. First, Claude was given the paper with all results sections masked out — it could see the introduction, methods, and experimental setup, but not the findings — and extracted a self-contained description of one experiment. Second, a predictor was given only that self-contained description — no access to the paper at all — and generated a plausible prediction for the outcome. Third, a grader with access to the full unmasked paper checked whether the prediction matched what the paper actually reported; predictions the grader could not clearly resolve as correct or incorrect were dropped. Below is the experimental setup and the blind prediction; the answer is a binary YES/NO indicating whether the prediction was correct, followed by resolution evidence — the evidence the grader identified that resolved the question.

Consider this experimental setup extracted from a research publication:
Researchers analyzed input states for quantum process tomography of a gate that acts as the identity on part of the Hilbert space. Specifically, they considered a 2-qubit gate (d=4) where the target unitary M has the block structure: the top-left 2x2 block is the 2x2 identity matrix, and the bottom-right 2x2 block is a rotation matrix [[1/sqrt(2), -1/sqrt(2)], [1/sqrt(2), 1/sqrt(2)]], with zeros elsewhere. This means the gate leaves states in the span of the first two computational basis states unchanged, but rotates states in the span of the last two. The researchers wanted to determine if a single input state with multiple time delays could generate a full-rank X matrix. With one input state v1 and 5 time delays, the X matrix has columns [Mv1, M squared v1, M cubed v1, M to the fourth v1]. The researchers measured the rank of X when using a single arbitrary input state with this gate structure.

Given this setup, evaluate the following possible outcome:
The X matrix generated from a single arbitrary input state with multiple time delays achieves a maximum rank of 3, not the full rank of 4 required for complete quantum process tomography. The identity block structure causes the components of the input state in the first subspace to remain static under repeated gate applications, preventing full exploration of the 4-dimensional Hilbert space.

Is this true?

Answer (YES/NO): NO